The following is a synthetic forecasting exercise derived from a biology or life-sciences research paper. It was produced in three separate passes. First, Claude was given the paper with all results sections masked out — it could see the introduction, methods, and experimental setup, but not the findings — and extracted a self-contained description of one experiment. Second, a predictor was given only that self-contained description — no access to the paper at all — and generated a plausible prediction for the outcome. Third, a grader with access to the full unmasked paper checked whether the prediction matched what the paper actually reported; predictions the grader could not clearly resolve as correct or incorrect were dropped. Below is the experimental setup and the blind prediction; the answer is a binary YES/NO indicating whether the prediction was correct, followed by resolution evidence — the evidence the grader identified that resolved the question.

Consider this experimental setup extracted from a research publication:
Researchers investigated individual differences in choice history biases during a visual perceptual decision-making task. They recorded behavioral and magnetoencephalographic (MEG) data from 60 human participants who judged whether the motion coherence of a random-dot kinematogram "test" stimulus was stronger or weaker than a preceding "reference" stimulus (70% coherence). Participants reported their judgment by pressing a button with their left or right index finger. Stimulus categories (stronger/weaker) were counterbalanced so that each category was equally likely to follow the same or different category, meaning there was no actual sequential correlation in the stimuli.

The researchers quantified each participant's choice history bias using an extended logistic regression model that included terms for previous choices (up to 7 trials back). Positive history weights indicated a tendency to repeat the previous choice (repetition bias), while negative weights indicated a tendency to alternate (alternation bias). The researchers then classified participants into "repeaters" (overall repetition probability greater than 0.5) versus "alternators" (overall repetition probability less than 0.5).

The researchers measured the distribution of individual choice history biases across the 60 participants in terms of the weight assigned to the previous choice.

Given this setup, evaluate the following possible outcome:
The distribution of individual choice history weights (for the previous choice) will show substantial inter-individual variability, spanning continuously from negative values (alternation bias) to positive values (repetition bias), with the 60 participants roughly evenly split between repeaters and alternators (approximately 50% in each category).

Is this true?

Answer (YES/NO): NO